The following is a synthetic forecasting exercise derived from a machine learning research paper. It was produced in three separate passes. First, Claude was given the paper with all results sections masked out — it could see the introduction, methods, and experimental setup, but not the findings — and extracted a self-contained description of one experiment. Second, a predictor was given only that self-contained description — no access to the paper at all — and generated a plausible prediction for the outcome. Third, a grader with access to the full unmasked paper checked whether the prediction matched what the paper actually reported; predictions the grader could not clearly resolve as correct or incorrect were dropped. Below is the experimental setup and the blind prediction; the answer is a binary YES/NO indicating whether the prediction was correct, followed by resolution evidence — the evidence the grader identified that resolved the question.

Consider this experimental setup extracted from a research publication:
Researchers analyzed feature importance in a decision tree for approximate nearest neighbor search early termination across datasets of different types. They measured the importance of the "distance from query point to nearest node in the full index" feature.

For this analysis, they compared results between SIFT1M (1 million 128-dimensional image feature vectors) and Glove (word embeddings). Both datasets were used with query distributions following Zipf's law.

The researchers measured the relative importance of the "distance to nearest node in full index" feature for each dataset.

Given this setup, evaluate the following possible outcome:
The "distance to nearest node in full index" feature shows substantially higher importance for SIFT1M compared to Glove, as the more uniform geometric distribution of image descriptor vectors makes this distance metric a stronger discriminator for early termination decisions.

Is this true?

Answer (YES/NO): NO